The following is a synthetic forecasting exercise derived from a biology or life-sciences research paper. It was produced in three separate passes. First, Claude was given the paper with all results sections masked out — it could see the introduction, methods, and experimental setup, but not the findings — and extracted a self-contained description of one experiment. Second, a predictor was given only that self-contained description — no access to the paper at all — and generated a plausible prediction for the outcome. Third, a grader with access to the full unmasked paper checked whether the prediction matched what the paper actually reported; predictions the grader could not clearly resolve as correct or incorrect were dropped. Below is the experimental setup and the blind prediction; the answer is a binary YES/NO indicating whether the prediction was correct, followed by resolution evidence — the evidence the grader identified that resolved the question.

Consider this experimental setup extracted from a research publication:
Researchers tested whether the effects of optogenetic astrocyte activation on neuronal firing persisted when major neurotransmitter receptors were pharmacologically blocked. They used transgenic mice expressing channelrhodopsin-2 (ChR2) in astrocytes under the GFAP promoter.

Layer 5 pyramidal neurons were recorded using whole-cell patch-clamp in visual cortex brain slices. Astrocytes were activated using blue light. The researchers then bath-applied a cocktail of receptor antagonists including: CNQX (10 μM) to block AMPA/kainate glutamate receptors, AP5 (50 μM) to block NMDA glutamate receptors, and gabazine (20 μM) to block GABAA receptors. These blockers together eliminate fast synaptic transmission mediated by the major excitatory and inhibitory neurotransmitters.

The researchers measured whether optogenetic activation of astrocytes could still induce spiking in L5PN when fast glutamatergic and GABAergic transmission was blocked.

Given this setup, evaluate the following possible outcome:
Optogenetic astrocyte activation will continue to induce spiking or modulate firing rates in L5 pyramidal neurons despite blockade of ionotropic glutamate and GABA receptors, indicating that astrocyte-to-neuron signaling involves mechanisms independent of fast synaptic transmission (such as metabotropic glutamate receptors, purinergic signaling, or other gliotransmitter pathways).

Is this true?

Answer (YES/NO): YES